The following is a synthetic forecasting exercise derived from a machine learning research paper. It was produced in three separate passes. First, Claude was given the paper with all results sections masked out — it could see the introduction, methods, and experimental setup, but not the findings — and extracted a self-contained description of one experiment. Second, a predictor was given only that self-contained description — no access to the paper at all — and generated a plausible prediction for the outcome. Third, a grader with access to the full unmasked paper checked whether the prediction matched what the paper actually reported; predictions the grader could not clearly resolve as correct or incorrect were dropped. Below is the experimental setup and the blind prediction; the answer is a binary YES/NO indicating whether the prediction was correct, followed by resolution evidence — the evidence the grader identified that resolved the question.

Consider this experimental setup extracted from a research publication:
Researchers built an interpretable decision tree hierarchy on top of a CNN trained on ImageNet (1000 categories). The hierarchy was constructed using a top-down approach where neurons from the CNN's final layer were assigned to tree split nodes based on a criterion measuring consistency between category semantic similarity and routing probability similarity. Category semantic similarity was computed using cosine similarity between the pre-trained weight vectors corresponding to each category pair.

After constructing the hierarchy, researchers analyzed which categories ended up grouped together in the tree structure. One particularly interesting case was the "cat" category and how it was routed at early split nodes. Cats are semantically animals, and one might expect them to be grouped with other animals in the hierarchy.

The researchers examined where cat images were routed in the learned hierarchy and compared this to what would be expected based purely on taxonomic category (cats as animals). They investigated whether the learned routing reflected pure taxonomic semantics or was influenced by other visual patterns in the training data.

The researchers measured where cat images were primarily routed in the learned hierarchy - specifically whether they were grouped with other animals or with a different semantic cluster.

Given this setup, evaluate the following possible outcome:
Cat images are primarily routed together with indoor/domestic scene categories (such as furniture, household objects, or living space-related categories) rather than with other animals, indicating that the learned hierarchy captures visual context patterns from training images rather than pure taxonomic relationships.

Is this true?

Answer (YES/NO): YES